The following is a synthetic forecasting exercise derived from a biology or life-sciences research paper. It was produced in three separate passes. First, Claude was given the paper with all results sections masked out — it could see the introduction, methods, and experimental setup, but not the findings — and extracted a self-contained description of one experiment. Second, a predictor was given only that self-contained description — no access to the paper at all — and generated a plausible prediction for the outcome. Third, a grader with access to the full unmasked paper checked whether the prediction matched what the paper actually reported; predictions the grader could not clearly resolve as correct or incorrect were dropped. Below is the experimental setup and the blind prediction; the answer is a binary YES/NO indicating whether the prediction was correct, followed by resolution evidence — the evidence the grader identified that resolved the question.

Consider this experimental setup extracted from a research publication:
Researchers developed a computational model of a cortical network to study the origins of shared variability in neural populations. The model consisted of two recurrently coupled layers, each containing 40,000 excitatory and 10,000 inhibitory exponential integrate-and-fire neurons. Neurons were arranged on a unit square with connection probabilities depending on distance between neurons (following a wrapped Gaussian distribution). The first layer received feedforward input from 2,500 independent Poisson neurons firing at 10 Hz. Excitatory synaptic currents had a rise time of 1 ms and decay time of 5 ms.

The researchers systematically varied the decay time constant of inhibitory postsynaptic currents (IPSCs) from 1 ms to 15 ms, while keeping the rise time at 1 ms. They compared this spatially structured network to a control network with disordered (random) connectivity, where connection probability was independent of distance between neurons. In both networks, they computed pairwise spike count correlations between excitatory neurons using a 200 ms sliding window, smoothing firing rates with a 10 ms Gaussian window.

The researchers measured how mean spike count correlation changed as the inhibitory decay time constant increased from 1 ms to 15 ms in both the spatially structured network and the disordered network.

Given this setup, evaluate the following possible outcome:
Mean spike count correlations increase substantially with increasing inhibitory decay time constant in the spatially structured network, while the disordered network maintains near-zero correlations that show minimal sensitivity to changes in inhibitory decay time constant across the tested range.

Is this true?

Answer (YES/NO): NO